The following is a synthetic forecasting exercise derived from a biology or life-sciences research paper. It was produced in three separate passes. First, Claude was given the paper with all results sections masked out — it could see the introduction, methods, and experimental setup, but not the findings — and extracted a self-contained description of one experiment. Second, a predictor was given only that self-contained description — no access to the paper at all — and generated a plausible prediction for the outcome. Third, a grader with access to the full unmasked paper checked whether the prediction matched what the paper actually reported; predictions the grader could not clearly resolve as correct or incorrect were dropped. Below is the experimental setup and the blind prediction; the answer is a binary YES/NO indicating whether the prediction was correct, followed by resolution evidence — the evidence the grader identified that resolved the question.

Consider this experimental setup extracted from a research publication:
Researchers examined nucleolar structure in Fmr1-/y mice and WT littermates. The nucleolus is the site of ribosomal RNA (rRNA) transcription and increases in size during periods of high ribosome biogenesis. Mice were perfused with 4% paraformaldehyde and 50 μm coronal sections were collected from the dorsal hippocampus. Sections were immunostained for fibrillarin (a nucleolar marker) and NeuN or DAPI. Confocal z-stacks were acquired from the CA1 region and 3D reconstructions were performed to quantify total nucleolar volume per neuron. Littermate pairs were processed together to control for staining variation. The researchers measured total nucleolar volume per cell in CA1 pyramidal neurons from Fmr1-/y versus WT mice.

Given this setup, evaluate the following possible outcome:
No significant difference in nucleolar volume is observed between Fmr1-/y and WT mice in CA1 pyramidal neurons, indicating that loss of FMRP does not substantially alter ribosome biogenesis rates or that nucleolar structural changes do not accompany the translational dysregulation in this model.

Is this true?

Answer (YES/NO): NO